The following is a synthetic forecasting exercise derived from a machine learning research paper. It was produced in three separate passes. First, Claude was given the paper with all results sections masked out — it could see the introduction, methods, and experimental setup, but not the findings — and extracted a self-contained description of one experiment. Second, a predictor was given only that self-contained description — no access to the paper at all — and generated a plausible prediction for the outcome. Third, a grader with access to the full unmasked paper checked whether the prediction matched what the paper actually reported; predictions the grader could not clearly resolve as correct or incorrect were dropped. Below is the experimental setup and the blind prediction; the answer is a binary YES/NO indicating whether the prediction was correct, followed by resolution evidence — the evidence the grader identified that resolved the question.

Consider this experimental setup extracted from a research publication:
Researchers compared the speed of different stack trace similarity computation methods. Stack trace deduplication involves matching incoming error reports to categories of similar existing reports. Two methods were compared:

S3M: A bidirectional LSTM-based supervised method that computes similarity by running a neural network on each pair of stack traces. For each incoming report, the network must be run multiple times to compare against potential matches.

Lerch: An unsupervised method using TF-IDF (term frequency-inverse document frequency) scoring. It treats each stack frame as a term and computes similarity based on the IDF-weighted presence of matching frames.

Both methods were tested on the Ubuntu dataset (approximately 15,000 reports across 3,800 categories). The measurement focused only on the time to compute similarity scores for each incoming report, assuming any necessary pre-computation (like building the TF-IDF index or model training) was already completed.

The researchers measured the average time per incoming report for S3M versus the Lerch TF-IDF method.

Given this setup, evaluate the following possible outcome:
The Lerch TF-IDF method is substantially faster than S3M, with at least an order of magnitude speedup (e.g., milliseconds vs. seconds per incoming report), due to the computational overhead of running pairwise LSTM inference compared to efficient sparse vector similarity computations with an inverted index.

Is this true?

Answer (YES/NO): NO